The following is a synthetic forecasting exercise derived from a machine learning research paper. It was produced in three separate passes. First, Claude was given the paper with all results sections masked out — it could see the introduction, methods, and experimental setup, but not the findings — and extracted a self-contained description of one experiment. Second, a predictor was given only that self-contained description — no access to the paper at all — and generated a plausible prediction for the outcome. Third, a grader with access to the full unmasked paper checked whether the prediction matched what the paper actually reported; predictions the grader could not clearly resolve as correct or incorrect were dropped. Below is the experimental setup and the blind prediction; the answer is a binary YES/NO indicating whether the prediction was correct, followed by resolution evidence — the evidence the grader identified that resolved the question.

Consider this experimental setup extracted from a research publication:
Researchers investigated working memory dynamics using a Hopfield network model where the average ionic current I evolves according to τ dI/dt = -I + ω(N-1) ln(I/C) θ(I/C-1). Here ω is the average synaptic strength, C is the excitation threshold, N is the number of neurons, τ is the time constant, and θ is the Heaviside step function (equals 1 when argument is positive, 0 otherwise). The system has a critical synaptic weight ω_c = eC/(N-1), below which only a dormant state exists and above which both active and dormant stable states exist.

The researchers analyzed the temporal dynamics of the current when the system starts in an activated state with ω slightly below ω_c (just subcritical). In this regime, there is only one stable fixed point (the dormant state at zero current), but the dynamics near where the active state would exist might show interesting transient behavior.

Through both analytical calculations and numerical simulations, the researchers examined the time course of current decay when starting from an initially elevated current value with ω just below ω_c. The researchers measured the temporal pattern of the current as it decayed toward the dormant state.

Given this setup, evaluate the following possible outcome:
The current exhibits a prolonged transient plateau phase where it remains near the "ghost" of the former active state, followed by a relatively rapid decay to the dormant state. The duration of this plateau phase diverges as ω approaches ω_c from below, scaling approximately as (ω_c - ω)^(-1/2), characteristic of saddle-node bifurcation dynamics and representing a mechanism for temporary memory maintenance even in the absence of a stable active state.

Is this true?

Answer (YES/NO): YES